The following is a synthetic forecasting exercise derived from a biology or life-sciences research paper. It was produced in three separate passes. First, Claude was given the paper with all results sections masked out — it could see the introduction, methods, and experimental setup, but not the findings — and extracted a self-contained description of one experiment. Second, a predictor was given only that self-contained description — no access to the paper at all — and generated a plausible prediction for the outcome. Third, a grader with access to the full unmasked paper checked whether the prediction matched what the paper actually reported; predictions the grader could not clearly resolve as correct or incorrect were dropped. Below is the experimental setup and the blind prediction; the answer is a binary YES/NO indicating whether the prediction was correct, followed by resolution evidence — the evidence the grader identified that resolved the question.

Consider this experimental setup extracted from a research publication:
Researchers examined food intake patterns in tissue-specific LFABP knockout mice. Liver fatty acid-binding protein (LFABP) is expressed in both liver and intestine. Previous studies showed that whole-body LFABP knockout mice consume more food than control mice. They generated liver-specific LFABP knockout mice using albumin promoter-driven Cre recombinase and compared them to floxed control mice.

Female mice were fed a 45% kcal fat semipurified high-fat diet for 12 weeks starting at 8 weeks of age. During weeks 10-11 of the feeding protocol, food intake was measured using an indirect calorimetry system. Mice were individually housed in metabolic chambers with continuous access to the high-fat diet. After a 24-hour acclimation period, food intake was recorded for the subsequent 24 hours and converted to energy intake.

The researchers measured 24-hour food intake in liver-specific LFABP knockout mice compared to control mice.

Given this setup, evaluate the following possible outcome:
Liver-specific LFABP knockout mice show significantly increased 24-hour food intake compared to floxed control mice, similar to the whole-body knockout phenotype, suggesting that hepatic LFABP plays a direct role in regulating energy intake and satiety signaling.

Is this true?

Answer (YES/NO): NO